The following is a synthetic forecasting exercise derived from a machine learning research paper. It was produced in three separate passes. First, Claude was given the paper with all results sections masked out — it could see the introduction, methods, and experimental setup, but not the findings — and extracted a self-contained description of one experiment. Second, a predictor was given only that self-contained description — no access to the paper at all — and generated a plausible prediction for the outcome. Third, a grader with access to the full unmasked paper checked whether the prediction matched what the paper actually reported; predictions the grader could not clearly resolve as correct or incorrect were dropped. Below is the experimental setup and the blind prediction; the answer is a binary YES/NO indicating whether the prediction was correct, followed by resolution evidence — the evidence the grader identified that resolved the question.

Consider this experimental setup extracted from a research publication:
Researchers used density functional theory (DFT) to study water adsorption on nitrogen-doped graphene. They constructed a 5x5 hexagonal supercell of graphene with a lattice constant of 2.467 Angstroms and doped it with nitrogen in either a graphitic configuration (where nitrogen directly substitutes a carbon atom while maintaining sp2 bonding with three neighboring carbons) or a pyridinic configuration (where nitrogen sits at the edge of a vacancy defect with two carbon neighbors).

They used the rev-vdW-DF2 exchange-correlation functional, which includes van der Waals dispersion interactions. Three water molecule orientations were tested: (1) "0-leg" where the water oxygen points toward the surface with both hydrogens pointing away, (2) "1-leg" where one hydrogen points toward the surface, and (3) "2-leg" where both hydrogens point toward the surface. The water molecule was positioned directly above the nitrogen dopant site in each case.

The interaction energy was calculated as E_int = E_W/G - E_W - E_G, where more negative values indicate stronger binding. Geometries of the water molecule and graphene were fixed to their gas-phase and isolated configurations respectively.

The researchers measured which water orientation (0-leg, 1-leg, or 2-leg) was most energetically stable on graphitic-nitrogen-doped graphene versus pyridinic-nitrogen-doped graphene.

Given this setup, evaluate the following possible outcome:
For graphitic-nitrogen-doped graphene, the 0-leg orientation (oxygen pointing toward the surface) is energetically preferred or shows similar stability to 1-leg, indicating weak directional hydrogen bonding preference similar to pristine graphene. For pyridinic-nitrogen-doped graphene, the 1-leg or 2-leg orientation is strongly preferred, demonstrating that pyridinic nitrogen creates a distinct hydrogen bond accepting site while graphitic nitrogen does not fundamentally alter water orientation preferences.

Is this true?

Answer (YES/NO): NO